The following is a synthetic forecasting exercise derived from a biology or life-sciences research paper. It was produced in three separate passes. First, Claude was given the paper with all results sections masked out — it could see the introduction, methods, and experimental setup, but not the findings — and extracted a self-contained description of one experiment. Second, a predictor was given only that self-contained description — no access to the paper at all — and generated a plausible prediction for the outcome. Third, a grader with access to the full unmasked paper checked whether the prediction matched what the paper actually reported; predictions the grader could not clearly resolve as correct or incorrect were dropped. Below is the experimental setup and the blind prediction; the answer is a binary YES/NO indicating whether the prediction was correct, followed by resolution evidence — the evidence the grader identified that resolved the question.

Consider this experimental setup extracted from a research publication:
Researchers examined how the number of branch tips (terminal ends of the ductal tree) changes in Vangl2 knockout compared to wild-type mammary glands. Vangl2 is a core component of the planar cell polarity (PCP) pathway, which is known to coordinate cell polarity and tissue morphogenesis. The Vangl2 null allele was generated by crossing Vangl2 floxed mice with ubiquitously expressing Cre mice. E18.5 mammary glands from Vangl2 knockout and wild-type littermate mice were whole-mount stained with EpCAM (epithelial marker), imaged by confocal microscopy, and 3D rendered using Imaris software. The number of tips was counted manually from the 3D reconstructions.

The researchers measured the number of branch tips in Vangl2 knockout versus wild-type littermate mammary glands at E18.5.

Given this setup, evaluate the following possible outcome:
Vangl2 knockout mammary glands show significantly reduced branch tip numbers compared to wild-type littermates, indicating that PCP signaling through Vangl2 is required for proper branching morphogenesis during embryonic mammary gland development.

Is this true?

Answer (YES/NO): NO